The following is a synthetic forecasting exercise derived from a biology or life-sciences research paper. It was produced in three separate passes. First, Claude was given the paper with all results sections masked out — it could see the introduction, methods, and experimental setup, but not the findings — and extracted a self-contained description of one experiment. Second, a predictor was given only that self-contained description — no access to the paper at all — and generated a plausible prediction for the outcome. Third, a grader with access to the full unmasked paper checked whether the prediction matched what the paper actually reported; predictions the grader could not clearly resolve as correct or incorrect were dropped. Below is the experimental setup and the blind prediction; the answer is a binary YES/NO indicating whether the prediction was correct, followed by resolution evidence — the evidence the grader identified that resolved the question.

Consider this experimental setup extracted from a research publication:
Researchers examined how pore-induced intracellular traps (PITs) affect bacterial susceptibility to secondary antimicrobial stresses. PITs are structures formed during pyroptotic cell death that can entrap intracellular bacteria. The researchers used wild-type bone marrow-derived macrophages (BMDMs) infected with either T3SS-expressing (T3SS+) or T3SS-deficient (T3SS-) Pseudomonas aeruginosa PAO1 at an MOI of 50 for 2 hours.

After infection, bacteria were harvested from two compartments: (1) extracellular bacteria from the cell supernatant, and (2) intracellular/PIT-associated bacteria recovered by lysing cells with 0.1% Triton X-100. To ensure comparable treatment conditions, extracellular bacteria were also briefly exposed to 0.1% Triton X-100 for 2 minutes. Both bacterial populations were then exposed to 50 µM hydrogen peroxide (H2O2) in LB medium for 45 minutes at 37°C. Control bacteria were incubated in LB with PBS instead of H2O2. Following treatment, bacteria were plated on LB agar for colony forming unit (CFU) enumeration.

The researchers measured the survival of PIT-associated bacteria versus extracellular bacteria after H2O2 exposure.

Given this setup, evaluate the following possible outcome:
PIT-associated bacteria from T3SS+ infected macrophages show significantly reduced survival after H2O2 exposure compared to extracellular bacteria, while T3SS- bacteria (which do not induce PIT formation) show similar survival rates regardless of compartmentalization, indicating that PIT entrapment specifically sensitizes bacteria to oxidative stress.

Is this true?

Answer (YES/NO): NO